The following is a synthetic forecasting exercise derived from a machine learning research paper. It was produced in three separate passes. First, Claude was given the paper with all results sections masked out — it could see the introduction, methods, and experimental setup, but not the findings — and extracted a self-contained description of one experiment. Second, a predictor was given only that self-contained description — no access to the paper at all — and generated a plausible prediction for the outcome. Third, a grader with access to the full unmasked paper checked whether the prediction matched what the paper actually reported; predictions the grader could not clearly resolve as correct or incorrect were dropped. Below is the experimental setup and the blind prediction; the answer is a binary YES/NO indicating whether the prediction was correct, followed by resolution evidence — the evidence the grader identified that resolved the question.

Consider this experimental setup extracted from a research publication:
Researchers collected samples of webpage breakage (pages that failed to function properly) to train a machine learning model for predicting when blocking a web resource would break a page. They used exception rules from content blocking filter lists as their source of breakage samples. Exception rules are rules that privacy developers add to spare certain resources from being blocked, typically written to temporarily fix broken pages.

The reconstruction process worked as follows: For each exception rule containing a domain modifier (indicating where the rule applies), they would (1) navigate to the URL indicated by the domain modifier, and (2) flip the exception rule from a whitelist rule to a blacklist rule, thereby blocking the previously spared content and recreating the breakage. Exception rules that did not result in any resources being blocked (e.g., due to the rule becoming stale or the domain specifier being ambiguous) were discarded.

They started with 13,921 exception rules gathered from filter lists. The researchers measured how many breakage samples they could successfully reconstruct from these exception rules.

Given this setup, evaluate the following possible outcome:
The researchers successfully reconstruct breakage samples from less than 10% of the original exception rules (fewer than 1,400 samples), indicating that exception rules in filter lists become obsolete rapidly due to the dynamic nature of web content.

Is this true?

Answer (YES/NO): NO